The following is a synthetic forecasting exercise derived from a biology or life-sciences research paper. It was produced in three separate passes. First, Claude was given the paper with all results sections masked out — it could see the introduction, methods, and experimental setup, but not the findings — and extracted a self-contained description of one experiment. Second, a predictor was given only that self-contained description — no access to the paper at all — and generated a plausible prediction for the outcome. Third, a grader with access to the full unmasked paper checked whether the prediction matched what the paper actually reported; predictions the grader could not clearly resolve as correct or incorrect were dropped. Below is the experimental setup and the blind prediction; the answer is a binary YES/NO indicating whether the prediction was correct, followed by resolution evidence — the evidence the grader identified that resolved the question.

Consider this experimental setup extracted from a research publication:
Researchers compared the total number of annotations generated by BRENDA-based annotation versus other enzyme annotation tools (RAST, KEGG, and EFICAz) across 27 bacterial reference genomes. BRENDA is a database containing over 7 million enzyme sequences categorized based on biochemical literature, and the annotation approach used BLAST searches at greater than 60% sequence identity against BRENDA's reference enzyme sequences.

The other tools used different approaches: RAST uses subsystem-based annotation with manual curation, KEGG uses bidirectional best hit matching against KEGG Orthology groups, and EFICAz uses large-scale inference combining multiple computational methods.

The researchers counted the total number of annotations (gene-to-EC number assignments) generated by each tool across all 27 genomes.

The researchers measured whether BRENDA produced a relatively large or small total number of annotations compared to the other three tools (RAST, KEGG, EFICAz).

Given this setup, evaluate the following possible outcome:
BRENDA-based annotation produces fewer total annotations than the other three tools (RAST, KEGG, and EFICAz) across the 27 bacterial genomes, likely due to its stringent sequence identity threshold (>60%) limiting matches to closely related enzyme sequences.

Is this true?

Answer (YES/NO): YES